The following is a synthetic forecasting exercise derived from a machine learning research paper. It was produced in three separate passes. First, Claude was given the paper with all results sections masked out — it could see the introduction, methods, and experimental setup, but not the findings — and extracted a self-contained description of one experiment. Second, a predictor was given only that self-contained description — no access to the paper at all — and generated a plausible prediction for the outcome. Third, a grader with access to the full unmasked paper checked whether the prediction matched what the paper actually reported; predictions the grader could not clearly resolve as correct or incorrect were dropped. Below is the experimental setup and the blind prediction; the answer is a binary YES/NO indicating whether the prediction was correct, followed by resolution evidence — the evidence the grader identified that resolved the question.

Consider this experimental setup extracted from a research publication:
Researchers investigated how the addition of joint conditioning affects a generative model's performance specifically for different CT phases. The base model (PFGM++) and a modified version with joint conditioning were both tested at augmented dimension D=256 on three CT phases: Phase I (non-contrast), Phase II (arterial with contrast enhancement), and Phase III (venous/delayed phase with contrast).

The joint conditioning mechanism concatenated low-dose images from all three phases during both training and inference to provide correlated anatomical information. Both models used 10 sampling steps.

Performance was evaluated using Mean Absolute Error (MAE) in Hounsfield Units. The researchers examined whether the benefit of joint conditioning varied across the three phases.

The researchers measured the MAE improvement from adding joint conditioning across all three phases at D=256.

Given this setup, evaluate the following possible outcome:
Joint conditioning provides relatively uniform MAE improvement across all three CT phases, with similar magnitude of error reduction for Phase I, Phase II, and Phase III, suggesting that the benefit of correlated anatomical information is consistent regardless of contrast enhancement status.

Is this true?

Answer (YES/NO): NO